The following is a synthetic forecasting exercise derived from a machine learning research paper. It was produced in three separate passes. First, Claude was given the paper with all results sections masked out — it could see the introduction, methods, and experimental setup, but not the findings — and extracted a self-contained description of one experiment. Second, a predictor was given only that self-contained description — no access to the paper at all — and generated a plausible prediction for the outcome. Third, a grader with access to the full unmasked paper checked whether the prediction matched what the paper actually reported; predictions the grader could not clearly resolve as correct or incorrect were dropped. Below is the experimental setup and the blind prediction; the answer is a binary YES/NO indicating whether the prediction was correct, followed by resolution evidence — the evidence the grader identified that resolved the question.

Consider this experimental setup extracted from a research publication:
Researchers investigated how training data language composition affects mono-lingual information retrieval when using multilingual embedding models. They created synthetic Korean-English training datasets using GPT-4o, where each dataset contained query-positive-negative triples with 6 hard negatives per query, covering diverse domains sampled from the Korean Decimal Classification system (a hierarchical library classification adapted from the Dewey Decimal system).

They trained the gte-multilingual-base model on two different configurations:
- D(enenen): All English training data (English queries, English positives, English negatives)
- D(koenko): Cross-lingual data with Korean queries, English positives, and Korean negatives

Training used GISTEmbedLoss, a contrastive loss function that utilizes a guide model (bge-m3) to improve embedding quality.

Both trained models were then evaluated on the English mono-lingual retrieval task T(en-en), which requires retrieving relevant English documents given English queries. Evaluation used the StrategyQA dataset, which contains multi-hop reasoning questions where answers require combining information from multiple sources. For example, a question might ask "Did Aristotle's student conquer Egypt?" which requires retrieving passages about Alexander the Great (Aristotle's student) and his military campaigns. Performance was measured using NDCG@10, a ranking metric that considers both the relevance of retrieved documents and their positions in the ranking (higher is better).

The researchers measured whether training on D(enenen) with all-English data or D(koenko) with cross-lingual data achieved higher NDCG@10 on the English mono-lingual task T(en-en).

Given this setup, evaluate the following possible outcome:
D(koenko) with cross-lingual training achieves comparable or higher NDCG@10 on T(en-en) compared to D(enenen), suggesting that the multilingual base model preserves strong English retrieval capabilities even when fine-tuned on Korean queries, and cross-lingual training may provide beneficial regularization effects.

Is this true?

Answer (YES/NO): NO